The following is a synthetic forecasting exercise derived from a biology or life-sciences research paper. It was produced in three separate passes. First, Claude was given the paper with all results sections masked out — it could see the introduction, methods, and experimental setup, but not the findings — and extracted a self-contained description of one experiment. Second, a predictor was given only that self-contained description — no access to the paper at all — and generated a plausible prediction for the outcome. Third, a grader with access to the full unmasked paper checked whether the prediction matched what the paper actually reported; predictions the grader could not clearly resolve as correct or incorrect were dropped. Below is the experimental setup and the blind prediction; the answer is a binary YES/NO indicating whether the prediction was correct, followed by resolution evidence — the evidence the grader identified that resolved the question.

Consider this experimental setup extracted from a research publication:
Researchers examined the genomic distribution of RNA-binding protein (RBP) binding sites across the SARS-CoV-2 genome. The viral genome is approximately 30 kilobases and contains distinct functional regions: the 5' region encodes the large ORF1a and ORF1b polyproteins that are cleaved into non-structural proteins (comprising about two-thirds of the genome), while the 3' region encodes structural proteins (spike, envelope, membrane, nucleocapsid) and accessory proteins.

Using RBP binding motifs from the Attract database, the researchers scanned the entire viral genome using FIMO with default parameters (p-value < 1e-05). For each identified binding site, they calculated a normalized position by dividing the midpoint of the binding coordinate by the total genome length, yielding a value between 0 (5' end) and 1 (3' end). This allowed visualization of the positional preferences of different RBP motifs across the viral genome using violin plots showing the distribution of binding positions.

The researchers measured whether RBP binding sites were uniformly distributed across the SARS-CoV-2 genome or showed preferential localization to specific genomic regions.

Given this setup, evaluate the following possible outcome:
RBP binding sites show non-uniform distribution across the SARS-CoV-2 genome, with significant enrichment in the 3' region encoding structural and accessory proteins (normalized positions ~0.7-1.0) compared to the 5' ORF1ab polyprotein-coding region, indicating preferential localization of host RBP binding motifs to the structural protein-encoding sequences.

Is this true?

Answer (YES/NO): NO